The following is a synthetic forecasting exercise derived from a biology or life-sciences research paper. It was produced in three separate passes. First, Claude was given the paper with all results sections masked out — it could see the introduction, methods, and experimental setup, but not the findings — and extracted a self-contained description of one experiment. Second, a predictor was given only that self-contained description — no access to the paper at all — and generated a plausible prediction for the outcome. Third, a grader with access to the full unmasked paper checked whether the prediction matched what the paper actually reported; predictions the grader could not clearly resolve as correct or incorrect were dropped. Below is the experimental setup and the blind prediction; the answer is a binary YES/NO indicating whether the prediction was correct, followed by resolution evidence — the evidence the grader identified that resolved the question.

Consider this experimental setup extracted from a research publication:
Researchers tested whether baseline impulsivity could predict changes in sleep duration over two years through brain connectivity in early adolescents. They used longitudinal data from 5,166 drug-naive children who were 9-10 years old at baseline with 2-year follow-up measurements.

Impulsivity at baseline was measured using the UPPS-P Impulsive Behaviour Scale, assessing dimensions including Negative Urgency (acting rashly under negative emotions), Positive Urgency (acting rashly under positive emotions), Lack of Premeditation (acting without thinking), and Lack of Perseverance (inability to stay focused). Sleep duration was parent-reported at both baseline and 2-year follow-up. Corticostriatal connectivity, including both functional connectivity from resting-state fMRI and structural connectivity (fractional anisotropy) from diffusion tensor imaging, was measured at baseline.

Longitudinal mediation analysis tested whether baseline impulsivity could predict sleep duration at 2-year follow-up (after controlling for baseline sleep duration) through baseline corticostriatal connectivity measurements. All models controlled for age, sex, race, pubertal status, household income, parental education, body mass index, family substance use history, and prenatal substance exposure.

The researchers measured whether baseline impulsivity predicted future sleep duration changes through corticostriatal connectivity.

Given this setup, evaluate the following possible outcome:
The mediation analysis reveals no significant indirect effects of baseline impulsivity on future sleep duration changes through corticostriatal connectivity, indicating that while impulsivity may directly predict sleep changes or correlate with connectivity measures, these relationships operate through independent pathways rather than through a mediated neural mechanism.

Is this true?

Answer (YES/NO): NO